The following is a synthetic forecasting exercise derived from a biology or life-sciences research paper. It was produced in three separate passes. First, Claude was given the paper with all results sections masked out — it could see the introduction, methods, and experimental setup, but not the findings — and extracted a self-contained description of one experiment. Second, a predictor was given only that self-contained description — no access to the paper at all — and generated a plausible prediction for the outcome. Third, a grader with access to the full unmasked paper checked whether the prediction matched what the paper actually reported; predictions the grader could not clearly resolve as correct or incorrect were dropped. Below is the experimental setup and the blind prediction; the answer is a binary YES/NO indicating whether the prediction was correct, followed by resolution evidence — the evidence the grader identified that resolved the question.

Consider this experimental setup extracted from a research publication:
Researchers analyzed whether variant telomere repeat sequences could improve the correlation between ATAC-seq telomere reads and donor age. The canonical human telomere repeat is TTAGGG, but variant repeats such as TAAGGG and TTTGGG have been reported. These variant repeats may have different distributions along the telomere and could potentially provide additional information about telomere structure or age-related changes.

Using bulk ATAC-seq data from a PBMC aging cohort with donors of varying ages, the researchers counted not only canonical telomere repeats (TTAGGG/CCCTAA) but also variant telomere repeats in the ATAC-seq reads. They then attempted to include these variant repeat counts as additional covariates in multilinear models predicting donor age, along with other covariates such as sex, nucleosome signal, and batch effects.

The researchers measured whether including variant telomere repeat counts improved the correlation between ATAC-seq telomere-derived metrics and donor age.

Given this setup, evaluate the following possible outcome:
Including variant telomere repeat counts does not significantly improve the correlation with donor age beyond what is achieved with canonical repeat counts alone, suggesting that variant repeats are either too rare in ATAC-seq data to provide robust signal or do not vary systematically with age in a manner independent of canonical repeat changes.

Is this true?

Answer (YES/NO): YES